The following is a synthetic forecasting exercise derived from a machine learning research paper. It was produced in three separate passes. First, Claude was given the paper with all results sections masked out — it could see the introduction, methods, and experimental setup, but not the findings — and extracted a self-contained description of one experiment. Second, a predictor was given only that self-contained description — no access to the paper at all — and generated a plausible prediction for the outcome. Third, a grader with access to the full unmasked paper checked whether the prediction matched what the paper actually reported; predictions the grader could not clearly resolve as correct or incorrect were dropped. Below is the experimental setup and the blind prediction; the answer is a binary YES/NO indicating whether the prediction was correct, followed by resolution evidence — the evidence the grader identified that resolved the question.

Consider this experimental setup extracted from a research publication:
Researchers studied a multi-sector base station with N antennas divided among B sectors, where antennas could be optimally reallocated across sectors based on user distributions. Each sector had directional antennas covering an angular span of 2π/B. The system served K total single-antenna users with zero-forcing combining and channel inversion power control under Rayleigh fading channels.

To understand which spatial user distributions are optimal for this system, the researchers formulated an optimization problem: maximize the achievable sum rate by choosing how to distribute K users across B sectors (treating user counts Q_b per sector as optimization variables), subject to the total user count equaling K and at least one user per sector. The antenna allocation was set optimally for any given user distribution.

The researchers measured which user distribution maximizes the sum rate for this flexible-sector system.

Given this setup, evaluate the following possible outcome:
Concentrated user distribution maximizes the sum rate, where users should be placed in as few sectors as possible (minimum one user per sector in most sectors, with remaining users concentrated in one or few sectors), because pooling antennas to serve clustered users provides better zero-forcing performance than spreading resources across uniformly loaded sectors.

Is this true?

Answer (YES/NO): YES